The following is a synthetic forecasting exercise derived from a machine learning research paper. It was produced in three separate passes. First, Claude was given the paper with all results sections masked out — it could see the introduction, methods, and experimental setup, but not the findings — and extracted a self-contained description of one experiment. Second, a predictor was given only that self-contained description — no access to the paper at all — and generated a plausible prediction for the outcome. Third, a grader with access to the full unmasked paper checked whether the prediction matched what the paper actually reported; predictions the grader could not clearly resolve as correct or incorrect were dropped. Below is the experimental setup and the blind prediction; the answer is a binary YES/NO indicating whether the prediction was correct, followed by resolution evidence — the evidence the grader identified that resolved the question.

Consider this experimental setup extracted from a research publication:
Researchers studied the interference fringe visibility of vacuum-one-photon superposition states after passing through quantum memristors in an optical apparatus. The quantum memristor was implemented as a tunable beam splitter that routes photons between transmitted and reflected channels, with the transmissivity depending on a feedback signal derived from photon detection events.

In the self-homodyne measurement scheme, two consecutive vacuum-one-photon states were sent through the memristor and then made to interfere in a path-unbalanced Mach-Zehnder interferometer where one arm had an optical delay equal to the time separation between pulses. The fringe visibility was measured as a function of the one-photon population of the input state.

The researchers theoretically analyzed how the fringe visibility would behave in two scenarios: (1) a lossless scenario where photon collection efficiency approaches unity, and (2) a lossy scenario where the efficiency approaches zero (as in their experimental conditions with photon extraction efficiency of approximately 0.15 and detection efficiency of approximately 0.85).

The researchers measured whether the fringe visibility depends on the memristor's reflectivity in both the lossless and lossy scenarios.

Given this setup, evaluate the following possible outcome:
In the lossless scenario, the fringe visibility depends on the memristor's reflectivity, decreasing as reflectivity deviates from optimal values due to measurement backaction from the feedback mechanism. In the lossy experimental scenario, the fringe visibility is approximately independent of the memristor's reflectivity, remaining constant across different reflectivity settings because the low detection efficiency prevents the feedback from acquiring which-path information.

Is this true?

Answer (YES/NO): YES